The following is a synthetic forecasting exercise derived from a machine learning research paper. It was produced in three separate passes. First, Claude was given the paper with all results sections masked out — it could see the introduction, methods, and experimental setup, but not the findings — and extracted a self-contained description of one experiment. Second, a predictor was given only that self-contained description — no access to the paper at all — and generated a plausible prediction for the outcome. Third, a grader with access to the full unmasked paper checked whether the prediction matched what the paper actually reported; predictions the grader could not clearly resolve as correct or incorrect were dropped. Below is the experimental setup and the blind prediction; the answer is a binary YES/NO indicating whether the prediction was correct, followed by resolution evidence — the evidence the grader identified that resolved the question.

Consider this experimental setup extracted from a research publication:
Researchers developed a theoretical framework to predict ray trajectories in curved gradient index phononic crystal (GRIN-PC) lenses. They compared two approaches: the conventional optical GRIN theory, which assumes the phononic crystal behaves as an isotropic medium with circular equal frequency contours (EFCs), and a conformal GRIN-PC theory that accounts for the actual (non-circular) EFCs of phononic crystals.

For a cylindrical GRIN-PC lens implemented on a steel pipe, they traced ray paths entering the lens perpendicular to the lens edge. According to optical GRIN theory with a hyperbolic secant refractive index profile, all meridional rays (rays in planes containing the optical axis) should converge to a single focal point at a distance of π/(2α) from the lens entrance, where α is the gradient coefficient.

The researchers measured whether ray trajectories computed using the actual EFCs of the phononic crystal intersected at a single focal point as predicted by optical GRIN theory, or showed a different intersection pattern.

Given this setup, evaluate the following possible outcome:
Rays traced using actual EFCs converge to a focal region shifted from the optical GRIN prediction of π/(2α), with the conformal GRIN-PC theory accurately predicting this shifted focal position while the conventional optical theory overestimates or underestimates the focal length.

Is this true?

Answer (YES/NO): YES